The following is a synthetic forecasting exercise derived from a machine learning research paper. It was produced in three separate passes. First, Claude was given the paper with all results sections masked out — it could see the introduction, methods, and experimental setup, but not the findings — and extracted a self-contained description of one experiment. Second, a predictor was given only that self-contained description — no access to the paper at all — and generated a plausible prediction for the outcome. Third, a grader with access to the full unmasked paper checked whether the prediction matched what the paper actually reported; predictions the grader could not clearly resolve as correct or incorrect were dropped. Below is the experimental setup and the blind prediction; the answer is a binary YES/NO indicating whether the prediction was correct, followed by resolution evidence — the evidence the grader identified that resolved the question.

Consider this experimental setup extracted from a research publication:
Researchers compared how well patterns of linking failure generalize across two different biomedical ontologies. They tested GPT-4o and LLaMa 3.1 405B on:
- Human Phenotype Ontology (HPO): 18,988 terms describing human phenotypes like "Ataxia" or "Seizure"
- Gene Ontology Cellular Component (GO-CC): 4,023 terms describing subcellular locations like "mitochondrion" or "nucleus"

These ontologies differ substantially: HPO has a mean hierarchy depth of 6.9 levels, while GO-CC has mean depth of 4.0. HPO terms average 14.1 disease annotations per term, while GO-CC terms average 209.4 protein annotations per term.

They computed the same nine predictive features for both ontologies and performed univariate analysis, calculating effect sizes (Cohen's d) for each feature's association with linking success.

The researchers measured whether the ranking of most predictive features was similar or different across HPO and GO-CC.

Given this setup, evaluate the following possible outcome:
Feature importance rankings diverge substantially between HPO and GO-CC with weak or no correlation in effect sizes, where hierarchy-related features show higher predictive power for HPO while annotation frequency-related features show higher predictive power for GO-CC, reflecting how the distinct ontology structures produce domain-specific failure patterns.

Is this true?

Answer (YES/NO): NO